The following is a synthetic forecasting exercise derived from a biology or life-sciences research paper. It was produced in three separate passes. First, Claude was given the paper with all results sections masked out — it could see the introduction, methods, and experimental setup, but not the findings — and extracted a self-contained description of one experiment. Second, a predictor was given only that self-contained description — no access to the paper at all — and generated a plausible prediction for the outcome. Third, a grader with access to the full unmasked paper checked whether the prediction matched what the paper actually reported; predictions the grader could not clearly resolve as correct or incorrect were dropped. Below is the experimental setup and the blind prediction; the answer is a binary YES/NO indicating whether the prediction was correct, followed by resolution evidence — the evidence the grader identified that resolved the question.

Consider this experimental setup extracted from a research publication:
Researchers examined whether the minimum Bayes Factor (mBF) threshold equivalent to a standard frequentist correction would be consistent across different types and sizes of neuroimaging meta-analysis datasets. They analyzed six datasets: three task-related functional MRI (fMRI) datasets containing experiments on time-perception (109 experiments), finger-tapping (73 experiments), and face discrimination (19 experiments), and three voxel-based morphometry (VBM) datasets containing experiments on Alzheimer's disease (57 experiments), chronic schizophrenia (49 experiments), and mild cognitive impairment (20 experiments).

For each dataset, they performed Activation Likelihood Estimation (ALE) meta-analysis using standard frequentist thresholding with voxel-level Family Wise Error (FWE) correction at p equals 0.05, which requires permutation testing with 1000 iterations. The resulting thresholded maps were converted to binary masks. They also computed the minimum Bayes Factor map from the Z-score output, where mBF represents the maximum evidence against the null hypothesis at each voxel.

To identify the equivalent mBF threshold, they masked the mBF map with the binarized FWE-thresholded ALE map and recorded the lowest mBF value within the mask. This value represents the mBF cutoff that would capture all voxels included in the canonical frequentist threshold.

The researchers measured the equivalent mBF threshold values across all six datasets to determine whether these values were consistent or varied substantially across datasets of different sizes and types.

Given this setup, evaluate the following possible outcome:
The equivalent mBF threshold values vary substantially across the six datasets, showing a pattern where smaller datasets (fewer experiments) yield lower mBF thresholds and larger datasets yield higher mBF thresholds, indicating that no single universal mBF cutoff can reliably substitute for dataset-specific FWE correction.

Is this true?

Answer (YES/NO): NO